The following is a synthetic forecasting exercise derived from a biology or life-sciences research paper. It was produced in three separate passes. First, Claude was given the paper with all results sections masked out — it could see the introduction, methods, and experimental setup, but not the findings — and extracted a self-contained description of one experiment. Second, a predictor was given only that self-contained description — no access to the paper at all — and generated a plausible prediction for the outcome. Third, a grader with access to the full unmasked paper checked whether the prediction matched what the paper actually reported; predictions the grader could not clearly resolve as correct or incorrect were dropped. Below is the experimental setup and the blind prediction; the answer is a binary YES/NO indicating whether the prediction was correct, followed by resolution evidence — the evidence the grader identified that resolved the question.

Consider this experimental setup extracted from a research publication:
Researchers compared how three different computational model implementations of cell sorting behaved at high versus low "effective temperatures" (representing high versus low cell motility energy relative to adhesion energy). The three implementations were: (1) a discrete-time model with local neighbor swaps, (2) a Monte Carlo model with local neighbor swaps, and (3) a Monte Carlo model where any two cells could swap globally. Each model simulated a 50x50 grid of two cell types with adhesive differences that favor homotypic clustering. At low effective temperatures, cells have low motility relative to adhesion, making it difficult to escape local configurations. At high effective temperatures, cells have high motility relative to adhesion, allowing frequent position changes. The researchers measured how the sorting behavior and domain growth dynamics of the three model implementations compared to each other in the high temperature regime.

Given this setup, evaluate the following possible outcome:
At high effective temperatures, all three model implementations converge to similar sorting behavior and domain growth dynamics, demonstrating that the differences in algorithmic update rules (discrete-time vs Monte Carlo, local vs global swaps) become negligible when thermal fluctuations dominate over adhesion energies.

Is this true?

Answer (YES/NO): YES